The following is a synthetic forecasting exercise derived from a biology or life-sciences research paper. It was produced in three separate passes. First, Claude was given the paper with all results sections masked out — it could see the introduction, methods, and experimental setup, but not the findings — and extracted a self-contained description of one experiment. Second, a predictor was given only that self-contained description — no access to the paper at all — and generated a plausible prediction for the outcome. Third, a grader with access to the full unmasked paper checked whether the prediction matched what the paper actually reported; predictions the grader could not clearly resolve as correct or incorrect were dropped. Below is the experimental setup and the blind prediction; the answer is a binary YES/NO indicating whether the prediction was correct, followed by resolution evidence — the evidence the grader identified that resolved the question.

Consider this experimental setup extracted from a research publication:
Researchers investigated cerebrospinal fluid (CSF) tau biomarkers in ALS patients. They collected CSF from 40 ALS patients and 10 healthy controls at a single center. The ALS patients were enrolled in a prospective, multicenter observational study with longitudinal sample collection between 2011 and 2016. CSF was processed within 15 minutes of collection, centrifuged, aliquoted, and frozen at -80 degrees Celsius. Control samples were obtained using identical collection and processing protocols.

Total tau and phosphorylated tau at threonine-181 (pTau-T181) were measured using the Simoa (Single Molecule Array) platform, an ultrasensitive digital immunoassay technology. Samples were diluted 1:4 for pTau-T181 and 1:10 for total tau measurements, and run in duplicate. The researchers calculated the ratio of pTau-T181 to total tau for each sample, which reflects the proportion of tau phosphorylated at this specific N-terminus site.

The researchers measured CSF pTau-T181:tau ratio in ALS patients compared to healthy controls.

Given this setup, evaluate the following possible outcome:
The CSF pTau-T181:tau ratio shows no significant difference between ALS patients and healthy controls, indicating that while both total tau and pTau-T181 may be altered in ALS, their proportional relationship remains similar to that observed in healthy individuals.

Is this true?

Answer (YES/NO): NO